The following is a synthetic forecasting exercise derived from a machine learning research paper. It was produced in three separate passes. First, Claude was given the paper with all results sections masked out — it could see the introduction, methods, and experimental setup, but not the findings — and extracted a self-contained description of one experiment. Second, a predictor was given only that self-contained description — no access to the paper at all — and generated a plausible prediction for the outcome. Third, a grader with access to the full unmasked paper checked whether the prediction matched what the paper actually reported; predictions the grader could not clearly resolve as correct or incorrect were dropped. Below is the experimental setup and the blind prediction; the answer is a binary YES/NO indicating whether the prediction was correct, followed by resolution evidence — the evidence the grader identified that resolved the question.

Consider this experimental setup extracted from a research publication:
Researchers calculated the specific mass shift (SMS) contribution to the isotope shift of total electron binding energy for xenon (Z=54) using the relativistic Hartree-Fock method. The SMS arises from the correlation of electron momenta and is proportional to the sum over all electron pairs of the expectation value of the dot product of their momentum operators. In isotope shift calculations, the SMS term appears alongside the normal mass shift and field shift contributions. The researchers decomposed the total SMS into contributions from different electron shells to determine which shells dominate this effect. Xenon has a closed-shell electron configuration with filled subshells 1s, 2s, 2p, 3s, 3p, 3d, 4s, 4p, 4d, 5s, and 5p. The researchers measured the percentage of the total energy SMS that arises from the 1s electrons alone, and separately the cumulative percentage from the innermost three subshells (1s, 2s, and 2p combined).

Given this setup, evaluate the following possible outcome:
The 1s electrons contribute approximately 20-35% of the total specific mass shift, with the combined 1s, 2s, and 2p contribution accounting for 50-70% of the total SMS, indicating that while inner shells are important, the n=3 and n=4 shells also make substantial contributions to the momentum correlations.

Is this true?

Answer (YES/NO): NO